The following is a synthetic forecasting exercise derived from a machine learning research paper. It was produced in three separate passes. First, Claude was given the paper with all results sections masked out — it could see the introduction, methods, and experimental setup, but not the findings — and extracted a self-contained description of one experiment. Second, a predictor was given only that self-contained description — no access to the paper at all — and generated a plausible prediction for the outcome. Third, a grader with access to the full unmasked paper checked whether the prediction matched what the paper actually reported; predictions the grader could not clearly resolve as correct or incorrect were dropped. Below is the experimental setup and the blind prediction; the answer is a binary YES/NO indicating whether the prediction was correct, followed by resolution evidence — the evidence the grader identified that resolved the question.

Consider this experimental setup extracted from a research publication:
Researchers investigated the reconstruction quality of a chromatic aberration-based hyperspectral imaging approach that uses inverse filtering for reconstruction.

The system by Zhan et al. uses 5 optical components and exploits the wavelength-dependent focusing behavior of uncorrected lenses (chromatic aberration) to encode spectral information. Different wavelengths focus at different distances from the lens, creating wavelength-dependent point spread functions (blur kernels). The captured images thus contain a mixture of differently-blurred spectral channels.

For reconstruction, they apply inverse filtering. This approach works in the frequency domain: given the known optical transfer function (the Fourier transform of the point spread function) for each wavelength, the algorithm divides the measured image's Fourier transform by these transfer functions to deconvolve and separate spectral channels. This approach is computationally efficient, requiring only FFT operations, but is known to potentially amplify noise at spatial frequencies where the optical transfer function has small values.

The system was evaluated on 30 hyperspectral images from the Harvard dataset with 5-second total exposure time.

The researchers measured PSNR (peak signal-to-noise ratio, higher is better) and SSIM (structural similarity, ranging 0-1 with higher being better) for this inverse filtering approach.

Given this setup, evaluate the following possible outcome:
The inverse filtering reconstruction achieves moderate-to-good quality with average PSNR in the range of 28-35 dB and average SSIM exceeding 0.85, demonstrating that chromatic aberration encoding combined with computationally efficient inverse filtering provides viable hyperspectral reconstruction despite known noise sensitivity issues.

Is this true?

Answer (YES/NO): NO